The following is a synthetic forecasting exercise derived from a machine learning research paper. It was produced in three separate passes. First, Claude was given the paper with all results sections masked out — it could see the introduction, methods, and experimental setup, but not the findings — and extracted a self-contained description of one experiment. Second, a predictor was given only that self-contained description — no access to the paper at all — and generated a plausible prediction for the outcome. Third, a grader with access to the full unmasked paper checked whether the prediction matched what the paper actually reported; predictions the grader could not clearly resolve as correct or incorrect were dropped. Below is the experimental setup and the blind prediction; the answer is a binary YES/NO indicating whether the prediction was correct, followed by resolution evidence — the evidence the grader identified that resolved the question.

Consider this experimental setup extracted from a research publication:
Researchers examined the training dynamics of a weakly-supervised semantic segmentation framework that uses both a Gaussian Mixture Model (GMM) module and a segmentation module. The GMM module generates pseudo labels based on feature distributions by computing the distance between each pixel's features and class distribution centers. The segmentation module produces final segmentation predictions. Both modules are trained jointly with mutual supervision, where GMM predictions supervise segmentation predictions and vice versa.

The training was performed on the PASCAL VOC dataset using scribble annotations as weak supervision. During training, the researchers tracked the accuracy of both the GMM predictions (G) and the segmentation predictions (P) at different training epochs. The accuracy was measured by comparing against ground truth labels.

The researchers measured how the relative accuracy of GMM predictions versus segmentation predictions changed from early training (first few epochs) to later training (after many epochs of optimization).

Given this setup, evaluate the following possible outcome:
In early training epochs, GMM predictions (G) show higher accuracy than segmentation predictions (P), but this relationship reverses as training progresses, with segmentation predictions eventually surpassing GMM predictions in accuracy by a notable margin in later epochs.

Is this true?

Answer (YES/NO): NO